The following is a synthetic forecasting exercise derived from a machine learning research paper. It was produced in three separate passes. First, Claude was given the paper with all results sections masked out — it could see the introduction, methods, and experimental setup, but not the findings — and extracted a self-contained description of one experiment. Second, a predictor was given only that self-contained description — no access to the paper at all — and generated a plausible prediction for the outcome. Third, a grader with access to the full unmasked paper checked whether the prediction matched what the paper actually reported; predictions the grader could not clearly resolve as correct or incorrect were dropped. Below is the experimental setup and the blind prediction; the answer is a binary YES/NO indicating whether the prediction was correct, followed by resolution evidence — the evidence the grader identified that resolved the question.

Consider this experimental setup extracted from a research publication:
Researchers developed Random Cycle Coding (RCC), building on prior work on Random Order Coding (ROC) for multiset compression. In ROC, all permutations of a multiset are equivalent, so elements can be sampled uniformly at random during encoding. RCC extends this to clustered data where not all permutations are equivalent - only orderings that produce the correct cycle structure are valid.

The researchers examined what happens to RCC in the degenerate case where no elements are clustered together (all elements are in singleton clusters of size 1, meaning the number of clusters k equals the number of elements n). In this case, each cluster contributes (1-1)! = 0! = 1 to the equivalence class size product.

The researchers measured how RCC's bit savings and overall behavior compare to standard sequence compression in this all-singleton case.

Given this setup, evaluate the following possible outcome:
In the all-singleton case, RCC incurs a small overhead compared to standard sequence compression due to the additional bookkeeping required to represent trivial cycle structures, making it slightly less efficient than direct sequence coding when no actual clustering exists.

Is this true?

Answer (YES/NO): NO